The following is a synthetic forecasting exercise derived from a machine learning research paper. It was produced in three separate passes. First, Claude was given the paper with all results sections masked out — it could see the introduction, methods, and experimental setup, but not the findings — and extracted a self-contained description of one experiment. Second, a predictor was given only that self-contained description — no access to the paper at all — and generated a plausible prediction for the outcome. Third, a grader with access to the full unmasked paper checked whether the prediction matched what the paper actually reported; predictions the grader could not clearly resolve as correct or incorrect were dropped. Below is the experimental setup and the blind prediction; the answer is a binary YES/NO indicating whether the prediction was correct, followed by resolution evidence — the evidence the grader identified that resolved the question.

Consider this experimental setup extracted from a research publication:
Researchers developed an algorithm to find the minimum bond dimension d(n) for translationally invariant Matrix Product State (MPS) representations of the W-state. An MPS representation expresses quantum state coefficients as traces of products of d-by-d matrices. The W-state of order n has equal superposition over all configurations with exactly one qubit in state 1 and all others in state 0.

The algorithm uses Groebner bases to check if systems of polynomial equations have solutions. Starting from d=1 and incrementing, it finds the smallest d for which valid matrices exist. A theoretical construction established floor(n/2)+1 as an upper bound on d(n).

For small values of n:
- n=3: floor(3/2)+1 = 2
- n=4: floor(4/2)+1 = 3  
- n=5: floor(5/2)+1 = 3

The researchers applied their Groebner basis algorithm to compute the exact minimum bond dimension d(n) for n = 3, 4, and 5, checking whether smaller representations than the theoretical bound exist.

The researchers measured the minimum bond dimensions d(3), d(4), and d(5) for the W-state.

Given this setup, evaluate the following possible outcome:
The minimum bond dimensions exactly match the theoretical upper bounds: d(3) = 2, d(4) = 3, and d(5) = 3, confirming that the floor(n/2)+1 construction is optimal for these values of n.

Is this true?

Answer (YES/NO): YES